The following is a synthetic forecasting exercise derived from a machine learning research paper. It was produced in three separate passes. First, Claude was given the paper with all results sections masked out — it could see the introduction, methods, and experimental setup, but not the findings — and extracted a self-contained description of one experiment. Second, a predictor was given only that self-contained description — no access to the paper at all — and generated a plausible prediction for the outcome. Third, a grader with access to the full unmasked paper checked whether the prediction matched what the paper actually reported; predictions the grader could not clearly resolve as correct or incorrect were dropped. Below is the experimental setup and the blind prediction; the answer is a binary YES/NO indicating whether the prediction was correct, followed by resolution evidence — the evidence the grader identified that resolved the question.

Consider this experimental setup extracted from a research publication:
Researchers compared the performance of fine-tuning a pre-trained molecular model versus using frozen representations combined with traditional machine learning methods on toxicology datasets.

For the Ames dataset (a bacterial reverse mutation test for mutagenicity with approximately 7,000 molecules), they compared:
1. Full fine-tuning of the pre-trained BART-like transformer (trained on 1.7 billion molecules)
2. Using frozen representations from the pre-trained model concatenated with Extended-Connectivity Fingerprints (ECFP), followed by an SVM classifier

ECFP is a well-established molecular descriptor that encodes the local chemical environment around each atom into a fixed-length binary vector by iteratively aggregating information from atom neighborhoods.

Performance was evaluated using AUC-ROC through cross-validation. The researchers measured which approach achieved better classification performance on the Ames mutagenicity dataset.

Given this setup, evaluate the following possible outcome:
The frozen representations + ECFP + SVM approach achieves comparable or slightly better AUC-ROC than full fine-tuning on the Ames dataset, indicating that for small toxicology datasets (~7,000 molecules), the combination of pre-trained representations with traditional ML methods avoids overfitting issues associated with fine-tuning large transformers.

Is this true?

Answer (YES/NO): YES